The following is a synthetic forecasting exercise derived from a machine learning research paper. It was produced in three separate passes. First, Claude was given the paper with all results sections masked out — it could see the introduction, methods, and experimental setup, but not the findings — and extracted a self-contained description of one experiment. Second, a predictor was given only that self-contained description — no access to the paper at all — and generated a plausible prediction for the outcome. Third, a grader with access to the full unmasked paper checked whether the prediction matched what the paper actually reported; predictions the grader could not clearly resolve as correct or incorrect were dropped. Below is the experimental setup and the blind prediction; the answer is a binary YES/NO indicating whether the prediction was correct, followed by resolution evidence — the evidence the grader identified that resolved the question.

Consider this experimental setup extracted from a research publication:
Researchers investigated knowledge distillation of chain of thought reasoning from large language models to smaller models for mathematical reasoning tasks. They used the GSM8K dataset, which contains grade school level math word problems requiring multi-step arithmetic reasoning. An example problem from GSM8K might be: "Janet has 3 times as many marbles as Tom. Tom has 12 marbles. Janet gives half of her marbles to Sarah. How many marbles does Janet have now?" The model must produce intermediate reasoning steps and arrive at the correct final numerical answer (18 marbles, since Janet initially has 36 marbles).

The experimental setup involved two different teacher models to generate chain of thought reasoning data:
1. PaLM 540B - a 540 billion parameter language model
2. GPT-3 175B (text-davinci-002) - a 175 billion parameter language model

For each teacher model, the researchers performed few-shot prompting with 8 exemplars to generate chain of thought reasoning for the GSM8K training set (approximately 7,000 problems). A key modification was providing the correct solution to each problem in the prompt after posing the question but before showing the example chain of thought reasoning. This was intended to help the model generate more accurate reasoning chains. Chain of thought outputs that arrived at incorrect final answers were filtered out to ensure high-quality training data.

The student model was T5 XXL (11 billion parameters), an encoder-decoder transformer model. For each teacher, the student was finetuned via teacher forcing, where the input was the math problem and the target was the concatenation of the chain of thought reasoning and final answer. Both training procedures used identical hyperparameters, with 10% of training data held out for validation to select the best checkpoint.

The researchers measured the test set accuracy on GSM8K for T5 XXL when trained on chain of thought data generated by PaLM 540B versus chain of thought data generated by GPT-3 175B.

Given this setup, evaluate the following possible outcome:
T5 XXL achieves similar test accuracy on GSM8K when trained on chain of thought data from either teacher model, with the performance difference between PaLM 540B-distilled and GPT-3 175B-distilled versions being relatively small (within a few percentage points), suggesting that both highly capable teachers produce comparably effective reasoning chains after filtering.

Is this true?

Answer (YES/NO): YES